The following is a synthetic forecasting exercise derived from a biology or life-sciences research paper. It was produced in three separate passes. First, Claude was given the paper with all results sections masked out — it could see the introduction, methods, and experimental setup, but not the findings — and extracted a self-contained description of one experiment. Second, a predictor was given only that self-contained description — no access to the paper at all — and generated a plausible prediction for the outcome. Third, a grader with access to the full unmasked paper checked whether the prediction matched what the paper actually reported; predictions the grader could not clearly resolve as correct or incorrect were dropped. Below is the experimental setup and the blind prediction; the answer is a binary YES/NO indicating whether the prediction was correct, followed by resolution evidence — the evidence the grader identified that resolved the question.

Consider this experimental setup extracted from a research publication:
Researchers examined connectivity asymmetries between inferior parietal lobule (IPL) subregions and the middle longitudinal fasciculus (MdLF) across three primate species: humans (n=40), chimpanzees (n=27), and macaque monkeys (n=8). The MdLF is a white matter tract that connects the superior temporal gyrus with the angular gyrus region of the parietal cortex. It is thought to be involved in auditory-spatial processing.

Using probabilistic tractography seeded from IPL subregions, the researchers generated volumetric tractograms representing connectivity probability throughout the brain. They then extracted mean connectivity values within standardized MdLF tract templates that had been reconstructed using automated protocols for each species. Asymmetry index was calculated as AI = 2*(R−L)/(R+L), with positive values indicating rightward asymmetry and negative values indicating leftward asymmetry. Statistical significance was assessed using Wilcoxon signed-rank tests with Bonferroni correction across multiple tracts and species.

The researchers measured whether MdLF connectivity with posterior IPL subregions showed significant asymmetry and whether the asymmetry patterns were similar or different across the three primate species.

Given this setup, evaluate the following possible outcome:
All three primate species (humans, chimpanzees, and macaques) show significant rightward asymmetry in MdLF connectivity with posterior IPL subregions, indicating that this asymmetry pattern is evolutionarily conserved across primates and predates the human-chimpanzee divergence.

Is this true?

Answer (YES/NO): NO